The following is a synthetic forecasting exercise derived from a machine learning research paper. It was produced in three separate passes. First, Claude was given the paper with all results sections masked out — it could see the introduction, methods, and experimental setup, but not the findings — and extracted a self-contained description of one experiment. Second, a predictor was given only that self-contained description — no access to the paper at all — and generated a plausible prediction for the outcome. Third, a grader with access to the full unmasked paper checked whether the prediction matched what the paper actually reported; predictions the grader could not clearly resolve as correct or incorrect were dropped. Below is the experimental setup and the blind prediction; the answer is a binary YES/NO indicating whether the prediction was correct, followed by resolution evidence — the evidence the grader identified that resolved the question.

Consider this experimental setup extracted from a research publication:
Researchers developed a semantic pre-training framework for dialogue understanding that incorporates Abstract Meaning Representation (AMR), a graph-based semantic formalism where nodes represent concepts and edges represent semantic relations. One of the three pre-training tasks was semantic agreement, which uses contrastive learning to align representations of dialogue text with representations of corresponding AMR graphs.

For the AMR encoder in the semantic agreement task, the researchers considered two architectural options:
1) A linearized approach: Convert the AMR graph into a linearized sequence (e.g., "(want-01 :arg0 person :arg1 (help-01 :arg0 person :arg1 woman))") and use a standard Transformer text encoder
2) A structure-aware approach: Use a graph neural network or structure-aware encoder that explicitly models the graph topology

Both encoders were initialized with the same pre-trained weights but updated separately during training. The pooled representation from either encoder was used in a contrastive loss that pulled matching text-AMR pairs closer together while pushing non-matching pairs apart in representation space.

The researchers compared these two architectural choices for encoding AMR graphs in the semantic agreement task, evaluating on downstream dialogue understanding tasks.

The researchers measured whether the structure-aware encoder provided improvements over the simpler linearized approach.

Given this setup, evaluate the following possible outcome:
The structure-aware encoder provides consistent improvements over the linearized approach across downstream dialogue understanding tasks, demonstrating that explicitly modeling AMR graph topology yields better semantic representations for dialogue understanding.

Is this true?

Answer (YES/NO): NO